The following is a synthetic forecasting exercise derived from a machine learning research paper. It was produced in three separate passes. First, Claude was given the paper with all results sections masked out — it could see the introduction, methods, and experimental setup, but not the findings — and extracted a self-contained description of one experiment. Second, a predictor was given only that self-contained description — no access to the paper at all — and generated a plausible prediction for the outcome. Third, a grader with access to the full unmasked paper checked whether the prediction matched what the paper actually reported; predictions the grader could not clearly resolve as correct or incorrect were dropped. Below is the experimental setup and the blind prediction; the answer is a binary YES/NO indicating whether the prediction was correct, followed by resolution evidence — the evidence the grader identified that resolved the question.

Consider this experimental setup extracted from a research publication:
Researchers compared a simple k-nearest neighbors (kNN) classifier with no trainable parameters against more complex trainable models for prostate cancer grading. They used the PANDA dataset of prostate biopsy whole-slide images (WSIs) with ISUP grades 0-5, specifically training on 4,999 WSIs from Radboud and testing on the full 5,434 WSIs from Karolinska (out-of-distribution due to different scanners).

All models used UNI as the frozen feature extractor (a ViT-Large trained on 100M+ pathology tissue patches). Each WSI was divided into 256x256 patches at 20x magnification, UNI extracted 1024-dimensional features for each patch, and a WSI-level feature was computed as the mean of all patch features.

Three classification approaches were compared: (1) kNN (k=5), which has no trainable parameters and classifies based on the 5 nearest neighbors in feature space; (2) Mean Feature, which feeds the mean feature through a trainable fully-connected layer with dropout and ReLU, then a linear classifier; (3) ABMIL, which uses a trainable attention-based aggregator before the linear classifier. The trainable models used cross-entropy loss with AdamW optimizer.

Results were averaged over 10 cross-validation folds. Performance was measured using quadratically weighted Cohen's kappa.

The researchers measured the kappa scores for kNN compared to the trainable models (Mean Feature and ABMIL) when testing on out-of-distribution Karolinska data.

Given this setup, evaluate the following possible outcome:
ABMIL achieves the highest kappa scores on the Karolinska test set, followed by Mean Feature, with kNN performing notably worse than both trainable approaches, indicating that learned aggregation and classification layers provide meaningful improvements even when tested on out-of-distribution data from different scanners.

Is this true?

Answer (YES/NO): NO